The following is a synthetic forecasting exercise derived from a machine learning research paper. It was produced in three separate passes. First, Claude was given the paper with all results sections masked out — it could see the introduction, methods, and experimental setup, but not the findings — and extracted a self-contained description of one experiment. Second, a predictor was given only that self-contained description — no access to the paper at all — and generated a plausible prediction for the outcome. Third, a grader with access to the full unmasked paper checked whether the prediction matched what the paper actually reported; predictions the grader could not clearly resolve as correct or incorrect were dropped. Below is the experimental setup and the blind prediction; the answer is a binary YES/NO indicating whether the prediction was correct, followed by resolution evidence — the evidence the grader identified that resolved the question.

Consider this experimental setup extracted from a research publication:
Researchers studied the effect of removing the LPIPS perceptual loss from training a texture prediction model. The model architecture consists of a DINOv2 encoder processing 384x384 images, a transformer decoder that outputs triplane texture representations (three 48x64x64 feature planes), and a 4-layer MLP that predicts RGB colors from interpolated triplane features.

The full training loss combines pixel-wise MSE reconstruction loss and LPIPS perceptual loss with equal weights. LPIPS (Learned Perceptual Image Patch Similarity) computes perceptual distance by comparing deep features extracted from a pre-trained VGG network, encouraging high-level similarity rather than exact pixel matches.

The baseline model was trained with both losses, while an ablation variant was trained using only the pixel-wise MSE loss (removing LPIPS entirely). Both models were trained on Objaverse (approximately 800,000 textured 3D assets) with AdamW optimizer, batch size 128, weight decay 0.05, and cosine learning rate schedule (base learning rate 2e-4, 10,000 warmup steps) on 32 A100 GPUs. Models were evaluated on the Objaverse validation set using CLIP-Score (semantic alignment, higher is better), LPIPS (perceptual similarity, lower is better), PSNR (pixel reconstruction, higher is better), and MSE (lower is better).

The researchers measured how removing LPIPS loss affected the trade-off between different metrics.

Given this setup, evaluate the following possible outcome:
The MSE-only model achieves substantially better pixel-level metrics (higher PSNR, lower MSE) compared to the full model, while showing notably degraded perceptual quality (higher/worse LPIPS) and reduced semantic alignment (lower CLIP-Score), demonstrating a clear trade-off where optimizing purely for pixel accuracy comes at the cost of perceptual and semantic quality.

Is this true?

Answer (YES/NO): NO